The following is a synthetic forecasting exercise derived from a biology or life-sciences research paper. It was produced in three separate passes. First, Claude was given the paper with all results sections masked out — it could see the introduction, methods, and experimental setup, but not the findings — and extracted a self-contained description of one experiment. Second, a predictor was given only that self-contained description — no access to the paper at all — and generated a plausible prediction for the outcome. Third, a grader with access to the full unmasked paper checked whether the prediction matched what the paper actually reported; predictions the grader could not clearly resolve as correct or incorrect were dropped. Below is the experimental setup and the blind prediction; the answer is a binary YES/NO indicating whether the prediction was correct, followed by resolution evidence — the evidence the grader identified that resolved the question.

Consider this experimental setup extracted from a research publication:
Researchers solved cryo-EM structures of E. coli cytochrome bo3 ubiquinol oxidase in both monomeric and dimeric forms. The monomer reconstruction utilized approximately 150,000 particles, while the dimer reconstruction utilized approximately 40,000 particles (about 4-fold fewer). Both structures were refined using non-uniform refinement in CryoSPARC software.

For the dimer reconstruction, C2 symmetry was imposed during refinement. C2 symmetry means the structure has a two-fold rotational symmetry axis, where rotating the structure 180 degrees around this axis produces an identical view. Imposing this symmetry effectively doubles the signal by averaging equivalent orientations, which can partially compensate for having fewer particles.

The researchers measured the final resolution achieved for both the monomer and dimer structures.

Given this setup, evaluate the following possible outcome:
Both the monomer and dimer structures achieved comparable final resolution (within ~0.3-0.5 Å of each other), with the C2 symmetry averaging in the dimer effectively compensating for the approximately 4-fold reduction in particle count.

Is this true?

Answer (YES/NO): YES